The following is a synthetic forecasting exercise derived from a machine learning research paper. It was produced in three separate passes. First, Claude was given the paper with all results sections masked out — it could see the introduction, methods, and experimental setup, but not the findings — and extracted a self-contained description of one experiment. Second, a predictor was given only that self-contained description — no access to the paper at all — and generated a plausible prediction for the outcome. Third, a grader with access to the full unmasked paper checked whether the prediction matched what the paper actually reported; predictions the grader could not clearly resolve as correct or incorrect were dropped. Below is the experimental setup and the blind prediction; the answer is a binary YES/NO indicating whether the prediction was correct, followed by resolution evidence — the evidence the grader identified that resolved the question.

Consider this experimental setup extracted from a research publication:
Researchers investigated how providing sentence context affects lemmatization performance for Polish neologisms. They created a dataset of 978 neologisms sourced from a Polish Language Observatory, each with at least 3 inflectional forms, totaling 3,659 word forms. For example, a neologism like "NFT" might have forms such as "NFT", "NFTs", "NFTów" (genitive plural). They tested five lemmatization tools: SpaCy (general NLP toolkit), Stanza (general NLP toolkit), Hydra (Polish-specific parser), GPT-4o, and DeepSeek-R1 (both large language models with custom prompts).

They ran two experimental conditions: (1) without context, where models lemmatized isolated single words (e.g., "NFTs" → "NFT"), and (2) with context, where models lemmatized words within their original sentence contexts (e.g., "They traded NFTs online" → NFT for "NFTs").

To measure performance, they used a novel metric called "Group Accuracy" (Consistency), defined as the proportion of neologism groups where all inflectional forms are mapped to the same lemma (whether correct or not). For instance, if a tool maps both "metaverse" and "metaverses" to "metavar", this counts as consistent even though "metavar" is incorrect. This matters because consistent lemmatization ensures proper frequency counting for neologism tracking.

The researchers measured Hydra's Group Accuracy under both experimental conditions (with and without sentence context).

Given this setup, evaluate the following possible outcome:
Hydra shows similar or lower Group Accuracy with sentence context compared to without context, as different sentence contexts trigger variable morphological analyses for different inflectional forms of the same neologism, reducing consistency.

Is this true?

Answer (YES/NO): NO